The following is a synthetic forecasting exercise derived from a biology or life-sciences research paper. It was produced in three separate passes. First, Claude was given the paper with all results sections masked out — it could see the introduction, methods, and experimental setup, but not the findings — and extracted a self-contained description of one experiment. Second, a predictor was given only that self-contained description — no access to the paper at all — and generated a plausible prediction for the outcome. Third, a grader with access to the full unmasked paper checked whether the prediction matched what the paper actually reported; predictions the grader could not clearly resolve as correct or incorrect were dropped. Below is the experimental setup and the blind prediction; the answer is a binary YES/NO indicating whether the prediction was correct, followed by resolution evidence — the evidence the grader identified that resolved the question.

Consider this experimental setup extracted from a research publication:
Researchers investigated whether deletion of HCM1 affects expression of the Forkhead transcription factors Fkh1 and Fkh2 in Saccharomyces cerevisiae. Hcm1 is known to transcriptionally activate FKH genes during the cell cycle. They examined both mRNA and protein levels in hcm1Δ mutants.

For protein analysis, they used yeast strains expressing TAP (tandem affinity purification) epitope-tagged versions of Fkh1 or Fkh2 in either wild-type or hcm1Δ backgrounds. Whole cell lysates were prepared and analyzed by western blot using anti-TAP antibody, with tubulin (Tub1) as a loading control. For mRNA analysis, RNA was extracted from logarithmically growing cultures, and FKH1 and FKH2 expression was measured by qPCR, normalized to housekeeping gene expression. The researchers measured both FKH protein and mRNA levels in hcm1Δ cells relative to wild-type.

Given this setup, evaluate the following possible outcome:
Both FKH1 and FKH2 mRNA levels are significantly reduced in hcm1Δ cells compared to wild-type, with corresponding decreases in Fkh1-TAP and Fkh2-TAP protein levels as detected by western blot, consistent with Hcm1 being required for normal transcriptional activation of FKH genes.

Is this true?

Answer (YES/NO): YES